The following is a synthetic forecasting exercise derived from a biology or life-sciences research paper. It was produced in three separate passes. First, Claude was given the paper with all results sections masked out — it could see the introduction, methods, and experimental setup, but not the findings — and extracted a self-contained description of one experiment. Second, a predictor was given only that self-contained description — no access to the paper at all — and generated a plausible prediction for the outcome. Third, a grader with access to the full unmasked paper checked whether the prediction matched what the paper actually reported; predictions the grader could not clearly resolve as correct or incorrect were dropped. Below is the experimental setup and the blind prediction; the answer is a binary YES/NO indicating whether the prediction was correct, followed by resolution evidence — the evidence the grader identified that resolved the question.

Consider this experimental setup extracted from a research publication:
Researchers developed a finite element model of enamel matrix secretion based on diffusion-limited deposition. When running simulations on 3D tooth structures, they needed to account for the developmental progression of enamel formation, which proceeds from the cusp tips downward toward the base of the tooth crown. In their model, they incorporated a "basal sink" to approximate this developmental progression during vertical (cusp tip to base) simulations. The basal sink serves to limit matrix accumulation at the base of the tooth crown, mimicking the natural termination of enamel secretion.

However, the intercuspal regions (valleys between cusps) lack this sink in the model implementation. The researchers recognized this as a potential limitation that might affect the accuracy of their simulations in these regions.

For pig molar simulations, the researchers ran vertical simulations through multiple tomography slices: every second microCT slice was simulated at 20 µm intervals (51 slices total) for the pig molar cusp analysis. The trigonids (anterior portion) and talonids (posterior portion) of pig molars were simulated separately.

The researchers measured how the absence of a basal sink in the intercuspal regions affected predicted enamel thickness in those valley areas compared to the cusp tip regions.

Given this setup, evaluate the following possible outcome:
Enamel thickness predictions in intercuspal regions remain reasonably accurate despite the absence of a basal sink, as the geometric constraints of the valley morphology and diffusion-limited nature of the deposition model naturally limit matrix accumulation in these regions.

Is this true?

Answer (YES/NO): NO